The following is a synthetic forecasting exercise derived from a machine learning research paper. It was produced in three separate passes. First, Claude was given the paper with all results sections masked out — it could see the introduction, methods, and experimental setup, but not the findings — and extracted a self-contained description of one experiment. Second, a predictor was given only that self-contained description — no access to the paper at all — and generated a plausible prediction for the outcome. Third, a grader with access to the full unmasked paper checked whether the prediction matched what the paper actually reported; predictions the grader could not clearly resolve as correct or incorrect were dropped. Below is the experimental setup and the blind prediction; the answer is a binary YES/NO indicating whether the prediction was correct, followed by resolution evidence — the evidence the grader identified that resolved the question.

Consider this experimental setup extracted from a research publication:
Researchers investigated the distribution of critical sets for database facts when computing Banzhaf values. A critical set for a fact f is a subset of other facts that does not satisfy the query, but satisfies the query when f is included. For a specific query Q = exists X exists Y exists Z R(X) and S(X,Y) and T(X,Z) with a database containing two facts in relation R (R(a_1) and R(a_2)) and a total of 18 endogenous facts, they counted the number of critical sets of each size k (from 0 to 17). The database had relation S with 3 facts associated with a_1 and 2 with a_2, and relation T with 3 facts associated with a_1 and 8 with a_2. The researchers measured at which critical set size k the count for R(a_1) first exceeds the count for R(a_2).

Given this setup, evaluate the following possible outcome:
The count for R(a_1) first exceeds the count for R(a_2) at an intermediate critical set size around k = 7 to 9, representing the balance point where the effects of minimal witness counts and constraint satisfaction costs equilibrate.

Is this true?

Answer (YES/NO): YES